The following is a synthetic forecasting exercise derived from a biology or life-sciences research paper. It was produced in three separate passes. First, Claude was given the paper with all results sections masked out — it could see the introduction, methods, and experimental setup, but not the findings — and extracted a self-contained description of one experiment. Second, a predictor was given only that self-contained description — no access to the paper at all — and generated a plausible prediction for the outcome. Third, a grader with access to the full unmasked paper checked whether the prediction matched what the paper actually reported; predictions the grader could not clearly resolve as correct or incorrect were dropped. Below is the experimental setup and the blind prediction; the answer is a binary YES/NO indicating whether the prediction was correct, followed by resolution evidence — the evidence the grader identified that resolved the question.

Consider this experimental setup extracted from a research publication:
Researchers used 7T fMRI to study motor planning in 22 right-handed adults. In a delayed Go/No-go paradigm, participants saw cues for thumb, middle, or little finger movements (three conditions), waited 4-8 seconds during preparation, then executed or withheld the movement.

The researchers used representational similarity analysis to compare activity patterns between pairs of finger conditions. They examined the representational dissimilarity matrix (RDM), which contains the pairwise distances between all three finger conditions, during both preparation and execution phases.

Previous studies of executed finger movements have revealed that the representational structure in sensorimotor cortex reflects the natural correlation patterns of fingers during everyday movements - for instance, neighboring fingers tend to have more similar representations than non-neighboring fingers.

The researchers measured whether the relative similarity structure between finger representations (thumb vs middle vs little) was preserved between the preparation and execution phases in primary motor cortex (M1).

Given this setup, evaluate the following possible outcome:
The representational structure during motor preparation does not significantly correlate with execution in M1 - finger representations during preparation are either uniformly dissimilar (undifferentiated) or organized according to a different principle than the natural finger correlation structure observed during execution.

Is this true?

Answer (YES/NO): NO